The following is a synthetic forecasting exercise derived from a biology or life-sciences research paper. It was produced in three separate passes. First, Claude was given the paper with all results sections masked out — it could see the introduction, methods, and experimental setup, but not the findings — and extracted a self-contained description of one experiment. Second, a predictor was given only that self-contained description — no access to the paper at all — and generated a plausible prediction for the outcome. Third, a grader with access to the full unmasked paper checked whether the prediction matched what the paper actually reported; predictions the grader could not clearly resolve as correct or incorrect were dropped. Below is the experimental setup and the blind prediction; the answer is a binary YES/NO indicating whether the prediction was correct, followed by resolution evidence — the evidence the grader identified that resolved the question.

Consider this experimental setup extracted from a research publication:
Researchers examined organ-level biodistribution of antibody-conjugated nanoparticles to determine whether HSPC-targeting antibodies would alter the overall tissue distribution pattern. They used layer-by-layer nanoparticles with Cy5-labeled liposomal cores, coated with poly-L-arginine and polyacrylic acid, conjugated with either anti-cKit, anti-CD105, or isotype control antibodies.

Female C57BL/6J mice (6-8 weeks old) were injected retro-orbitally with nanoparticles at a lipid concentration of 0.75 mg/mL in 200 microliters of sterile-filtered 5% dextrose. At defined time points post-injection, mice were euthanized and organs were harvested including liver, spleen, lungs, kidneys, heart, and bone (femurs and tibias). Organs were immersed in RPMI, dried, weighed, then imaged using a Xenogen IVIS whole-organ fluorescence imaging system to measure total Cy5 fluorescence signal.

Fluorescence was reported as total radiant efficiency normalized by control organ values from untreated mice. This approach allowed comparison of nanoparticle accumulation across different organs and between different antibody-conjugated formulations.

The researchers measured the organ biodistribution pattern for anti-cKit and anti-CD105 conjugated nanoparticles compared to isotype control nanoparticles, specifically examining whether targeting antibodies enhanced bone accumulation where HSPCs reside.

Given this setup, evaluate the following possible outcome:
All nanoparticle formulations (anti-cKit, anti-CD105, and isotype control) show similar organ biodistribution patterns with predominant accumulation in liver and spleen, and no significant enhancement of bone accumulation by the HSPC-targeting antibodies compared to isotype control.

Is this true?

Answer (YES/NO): NO